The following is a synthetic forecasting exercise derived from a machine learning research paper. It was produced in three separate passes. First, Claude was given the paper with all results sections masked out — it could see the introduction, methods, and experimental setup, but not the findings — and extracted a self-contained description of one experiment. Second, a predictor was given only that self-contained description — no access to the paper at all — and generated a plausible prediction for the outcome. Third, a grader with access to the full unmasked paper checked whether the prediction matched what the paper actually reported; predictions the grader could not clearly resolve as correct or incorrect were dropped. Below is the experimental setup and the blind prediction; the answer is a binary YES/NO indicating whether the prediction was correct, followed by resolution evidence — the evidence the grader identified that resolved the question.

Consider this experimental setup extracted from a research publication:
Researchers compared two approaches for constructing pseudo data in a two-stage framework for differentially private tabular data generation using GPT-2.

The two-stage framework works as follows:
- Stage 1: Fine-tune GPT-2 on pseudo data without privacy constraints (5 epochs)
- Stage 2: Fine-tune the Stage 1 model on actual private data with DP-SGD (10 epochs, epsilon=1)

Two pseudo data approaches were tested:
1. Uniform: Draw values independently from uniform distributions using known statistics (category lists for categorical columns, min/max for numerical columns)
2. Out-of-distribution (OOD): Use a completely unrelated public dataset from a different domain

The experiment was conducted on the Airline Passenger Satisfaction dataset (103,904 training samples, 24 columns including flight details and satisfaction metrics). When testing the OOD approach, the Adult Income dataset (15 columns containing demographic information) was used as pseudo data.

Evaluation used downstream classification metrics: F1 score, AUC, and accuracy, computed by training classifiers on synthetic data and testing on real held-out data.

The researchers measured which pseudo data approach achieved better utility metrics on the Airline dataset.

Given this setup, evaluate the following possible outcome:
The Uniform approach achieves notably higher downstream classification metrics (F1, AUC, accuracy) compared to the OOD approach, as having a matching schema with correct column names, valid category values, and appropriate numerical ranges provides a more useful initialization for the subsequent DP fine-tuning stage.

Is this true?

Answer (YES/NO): YES